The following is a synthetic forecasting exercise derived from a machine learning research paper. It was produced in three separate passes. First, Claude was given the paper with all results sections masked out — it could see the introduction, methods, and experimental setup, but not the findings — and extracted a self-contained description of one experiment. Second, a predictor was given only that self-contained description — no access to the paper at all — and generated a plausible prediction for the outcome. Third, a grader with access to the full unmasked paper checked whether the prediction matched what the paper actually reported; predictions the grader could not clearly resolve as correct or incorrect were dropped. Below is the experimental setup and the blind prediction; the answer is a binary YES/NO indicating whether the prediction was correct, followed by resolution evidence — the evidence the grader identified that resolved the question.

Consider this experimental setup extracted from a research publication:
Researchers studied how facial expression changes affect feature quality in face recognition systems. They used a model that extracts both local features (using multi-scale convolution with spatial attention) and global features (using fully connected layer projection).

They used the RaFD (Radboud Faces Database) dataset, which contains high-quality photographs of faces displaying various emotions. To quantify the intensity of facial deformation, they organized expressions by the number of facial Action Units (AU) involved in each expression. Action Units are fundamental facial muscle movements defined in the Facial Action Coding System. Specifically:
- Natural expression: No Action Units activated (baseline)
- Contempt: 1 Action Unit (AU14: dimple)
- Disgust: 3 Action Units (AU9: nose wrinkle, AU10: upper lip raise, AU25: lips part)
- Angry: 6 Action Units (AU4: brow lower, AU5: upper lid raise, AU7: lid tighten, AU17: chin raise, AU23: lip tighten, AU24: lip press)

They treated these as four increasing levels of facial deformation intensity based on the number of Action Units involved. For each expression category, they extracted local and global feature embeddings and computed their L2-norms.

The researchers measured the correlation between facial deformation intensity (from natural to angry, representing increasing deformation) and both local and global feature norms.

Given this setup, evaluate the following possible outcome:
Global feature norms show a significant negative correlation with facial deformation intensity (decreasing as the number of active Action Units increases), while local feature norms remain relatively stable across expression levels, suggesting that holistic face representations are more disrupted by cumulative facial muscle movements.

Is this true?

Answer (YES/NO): NO